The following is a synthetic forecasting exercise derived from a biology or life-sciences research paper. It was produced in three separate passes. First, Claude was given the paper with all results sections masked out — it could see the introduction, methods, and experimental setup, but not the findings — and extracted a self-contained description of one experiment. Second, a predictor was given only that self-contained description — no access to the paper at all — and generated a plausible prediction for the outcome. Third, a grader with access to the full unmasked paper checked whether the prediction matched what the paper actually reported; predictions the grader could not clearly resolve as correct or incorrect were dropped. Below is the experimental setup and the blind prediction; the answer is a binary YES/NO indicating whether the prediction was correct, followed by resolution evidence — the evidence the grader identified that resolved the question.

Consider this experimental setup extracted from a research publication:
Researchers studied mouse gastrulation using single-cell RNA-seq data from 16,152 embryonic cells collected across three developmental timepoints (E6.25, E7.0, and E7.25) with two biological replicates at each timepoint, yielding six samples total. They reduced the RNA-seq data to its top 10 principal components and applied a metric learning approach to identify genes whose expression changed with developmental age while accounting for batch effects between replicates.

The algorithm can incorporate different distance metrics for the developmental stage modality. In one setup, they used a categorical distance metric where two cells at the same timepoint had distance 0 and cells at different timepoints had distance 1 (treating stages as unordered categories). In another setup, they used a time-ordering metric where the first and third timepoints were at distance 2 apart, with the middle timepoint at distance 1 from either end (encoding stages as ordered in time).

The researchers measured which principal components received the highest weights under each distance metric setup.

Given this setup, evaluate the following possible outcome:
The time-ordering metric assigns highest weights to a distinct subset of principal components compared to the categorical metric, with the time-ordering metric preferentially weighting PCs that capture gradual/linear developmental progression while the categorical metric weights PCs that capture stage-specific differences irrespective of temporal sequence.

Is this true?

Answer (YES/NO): YES